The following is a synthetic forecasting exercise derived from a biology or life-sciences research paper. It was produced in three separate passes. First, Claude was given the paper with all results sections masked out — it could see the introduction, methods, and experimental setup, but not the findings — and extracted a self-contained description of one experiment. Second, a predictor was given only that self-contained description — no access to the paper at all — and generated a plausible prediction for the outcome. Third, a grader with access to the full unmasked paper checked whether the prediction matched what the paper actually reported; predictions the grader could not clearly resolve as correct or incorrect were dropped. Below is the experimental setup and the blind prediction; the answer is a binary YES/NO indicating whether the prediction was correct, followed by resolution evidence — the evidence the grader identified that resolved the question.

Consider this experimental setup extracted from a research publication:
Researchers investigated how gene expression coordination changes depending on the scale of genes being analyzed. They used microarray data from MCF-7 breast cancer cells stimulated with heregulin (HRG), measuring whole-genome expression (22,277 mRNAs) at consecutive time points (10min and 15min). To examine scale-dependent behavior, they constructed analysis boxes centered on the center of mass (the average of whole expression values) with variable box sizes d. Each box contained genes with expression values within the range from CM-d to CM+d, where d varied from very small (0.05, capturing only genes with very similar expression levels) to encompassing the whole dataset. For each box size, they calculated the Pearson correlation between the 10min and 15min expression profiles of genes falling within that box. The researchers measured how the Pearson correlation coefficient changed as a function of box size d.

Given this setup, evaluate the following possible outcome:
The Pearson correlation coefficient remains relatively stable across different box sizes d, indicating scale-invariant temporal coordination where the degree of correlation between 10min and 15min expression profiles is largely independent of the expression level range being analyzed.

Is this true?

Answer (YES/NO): NO